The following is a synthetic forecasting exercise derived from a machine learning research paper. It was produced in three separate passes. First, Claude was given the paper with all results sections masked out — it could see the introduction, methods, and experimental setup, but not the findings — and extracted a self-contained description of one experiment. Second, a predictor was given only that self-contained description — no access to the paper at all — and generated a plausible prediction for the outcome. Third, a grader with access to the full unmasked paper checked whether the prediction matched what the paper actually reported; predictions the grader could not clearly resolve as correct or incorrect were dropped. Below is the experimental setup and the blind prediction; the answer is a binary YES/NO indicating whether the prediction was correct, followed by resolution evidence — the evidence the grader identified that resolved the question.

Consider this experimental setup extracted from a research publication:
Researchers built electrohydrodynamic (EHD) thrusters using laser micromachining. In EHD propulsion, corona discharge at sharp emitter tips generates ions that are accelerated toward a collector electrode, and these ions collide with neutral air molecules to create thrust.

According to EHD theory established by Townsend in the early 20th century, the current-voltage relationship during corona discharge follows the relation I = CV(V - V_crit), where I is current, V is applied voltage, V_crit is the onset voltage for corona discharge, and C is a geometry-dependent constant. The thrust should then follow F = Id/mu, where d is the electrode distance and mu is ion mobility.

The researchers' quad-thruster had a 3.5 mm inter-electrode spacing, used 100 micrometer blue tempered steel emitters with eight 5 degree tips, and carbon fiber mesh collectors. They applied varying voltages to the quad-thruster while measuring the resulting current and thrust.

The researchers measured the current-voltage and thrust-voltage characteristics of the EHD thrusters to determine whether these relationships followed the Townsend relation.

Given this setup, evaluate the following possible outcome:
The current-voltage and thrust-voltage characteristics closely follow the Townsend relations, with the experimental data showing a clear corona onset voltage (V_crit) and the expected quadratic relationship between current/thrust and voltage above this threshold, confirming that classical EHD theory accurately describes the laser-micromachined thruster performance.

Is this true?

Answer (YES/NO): NO